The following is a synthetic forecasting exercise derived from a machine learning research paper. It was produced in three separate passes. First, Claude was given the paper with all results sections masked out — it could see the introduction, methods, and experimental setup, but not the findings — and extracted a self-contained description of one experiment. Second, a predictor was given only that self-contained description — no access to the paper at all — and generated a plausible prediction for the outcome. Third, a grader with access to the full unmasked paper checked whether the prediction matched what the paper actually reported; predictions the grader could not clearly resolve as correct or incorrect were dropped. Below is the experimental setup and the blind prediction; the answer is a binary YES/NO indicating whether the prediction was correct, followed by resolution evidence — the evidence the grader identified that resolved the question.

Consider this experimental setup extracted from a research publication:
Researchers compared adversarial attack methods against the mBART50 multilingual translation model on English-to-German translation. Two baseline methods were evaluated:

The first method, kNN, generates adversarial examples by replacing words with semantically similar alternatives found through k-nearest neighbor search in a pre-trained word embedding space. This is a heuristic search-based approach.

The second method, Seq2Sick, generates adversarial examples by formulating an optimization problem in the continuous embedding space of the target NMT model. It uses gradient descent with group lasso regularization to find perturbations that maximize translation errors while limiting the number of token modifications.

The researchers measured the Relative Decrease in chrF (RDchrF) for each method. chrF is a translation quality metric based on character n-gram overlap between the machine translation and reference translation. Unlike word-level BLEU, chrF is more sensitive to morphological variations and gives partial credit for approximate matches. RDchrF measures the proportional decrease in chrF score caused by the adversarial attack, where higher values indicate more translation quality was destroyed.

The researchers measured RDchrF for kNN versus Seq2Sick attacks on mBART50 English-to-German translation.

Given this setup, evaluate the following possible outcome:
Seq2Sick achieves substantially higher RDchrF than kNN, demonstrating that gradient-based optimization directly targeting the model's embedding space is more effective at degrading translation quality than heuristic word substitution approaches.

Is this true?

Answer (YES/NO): YES